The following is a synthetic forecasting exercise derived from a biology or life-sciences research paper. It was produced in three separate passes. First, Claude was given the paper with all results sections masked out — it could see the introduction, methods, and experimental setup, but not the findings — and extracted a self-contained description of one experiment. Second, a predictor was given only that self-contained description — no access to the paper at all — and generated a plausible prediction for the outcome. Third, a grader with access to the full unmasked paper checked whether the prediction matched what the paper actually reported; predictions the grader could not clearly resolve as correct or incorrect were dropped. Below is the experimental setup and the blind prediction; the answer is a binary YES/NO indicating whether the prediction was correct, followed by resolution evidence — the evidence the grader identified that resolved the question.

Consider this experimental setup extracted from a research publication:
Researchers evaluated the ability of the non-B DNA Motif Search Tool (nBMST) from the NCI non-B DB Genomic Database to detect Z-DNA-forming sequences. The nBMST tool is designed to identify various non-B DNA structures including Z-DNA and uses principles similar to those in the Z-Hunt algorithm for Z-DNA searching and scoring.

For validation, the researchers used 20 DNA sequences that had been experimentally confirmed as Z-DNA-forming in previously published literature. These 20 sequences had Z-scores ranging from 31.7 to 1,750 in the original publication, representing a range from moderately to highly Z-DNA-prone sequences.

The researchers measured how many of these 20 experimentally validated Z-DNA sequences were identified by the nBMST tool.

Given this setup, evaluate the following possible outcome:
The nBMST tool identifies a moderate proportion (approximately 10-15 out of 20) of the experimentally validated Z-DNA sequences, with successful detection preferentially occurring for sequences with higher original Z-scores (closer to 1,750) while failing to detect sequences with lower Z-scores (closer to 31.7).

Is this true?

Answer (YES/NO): NO